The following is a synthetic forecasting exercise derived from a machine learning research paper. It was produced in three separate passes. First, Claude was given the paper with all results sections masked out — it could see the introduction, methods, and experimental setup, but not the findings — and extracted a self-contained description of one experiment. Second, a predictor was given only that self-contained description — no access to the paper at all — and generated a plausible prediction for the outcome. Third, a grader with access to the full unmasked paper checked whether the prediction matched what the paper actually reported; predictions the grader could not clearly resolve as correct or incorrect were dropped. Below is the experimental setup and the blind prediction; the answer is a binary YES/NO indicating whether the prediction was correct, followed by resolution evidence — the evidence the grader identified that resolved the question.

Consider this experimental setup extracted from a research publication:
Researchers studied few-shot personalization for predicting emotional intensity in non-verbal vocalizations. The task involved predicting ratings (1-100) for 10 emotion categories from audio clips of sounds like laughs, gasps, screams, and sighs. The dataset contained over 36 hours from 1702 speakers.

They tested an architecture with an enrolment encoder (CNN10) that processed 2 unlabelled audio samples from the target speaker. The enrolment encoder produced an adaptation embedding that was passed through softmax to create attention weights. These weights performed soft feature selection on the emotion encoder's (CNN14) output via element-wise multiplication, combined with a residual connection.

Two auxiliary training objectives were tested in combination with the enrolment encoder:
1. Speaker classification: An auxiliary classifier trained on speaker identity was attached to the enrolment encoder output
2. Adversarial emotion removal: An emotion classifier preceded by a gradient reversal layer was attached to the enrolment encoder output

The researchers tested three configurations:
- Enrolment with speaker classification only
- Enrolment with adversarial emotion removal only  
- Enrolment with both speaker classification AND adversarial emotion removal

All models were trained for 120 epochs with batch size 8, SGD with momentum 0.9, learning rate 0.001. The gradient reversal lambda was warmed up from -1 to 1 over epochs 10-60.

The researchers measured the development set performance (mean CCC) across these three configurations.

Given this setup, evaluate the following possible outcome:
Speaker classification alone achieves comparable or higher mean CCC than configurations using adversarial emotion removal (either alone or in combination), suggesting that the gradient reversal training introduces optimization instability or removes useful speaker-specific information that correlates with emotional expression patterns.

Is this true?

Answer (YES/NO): NO